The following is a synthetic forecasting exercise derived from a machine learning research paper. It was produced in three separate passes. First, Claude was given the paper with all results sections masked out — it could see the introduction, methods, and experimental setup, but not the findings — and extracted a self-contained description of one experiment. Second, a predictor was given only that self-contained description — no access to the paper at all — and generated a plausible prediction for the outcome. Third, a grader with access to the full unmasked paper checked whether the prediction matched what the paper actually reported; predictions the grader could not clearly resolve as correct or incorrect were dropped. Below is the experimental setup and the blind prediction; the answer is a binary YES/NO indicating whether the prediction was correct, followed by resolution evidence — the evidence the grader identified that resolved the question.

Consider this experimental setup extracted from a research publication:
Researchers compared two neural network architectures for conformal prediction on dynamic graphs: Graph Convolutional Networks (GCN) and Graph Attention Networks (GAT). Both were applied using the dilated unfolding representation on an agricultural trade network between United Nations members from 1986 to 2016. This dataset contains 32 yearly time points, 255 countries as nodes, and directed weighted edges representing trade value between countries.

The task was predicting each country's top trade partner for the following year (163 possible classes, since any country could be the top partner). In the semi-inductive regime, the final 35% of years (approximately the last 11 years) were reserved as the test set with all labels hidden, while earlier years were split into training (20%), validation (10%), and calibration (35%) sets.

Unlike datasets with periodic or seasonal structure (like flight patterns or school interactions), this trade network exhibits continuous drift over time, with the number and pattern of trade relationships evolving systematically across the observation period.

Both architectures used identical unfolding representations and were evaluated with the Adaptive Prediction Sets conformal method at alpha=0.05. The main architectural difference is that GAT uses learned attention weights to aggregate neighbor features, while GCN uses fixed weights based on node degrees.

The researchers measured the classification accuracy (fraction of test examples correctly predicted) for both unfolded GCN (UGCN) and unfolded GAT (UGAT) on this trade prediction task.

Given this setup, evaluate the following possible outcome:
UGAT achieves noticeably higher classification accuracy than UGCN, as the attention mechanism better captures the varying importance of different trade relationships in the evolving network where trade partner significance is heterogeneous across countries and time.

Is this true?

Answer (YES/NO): NO